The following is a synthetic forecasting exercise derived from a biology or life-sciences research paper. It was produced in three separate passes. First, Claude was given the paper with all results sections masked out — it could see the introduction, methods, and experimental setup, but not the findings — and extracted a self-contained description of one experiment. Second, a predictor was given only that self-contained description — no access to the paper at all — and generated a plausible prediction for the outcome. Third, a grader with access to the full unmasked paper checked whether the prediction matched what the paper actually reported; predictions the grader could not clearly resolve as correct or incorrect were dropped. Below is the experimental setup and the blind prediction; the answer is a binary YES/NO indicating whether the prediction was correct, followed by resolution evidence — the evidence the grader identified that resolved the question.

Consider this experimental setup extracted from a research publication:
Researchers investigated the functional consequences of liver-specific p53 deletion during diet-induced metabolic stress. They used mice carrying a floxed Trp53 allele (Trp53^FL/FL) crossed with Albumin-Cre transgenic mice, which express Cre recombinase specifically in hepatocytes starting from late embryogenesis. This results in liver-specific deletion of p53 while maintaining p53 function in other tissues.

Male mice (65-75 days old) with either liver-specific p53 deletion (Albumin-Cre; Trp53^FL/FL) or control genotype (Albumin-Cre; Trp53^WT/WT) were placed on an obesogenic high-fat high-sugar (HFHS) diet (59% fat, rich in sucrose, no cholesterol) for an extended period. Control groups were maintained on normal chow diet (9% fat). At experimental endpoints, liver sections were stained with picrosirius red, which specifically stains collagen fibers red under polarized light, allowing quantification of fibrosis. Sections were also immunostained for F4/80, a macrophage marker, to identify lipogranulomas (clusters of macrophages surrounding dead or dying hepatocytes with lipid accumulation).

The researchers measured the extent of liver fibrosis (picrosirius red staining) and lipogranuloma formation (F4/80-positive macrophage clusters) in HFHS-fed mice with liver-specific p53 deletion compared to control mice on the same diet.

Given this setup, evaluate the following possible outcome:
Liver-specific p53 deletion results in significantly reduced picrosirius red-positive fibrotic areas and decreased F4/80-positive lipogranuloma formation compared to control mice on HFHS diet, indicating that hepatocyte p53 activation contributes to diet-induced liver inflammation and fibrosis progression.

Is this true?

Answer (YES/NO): NO